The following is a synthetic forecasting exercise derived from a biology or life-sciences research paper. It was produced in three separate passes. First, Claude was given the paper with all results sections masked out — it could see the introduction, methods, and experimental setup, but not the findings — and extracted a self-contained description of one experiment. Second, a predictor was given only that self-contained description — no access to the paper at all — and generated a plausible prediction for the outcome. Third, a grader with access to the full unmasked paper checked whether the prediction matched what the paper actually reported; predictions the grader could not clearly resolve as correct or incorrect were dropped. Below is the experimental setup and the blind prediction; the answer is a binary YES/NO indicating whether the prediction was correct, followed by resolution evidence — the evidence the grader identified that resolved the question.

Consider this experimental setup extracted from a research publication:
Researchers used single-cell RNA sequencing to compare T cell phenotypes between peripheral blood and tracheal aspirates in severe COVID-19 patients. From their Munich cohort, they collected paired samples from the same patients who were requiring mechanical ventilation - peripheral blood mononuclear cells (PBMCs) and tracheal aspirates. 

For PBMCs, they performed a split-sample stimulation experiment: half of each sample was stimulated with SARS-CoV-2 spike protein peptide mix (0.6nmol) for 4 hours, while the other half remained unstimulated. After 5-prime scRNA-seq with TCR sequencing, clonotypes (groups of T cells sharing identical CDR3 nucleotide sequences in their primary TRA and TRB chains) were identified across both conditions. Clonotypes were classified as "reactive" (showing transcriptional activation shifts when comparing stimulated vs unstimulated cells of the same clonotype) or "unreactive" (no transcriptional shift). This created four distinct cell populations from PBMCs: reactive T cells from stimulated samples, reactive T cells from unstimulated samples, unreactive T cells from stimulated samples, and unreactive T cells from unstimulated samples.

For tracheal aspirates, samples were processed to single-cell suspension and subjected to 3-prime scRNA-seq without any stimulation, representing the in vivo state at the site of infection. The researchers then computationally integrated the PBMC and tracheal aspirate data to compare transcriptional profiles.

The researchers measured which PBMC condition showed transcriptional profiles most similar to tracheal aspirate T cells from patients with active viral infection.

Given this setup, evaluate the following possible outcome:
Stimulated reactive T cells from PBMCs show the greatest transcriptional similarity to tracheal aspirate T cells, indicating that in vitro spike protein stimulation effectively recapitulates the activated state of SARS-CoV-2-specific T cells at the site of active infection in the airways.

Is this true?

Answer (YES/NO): YES